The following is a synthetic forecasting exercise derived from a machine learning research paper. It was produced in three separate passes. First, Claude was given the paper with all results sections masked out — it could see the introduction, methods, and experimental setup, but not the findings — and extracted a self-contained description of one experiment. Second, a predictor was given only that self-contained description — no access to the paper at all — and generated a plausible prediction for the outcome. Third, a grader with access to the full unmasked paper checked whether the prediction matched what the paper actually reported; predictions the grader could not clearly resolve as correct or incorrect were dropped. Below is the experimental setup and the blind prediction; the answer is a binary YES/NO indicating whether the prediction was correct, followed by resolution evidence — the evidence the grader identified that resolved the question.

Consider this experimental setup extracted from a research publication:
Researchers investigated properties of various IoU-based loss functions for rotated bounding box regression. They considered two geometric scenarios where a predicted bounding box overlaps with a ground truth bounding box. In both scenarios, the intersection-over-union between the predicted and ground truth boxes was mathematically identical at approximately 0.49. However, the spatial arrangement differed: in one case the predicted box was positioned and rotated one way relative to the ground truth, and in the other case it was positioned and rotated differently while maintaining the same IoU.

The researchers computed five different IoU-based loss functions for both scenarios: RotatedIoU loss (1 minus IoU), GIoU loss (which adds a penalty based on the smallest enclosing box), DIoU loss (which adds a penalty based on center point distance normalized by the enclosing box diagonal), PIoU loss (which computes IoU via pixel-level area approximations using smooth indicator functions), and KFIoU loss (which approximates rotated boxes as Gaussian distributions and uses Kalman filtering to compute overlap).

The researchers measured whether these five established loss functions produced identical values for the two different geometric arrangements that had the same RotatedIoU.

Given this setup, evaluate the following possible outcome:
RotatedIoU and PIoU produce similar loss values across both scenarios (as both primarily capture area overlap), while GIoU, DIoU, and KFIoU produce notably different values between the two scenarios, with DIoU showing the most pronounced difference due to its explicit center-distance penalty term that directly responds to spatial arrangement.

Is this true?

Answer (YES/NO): NO